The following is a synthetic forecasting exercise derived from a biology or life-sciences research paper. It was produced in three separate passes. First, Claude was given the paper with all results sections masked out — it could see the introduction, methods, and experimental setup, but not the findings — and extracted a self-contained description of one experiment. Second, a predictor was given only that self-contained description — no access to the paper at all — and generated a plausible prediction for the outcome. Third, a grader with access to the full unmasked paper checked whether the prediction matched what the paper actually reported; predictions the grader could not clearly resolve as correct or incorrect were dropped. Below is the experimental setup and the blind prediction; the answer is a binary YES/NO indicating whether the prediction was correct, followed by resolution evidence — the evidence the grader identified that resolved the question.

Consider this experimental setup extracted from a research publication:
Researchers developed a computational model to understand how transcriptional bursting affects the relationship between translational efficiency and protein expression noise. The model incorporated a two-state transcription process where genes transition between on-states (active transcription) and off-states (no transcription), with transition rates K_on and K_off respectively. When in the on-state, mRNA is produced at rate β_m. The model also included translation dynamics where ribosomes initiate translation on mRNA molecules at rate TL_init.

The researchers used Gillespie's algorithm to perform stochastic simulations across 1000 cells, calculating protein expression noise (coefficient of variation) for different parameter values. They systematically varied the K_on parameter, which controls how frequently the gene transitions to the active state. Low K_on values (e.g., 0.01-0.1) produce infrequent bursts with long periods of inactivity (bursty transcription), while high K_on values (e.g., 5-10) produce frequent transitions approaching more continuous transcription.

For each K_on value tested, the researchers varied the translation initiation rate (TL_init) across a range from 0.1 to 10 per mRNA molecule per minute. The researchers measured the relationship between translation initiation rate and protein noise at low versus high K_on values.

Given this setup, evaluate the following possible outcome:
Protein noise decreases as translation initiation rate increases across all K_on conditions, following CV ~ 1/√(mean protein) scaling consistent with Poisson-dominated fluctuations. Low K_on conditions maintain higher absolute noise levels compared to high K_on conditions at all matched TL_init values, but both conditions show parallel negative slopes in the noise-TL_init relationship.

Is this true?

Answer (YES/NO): NO